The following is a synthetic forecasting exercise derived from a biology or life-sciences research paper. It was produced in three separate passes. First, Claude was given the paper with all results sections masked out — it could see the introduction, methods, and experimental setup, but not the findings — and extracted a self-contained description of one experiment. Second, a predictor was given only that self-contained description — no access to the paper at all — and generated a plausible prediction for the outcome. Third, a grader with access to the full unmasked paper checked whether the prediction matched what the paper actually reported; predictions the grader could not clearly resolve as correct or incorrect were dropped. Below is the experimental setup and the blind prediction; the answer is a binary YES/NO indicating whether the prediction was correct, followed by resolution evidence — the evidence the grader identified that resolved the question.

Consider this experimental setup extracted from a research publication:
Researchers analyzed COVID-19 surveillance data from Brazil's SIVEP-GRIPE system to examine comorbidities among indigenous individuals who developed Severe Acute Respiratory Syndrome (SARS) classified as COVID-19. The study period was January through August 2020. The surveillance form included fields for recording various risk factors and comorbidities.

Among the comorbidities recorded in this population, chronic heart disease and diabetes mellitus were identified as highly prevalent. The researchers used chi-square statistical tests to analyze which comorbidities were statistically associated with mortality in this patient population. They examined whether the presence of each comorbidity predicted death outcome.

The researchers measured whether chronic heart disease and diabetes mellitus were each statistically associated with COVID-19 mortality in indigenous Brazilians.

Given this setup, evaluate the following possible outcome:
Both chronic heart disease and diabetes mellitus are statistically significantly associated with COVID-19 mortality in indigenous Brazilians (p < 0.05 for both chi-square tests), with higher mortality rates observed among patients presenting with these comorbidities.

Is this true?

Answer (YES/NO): NO